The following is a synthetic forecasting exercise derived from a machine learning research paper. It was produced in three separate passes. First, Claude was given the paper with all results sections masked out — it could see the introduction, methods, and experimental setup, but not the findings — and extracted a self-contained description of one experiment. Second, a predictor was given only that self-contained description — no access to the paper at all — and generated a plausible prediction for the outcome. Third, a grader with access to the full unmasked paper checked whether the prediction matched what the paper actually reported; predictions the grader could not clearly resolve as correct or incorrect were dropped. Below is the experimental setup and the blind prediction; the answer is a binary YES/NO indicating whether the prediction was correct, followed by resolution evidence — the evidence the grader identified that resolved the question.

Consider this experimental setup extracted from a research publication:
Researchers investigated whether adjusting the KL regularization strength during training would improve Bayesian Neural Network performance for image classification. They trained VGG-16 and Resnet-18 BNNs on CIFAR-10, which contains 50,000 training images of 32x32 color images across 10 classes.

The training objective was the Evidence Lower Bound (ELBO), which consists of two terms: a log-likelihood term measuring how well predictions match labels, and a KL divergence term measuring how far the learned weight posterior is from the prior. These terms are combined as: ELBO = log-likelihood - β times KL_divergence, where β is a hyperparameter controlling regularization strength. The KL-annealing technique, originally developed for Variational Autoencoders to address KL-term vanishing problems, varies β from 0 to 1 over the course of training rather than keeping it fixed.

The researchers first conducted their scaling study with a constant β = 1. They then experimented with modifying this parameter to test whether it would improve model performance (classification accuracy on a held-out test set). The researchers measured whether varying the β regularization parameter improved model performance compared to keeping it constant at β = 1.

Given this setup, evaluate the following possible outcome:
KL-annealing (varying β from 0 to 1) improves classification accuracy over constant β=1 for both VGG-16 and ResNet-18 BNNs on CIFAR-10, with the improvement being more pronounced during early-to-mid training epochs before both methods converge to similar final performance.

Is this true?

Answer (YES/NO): NO